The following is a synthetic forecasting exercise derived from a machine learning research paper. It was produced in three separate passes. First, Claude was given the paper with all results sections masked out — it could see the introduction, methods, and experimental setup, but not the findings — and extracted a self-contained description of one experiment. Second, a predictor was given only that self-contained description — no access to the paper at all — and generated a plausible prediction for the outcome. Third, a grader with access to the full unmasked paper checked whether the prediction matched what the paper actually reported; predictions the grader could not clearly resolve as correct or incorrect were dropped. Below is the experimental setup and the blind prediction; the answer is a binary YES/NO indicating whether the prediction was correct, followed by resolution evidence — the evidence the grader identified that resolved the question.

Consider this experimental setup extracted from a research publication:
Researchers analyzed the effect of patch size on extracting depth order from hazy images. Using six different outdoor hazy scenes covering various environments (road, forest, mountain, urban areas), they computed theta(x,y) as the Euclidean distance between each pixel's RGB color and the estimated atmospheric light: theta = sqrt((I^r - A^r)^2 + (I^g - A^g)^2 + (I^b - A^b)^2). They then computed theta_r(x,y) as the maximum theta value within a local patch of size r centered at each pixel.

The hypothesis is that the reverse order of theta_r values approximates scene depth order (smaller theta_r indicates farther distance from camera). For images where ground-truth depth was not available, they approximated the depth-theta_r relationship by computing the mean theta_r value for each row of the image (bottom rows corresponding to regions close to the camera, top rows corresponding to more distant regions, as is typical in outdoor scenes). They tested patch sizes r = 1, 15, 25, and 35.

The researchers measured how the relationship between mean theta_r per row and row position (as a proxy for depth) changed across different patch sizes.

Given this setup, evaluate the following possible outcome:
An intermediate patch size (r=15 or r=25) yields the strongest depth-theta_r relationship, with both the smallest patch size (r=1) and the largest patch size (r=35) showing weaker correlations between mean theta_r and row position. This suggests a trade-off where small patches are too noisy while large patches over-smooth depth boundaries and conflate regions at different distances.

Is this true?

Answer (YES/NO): NO